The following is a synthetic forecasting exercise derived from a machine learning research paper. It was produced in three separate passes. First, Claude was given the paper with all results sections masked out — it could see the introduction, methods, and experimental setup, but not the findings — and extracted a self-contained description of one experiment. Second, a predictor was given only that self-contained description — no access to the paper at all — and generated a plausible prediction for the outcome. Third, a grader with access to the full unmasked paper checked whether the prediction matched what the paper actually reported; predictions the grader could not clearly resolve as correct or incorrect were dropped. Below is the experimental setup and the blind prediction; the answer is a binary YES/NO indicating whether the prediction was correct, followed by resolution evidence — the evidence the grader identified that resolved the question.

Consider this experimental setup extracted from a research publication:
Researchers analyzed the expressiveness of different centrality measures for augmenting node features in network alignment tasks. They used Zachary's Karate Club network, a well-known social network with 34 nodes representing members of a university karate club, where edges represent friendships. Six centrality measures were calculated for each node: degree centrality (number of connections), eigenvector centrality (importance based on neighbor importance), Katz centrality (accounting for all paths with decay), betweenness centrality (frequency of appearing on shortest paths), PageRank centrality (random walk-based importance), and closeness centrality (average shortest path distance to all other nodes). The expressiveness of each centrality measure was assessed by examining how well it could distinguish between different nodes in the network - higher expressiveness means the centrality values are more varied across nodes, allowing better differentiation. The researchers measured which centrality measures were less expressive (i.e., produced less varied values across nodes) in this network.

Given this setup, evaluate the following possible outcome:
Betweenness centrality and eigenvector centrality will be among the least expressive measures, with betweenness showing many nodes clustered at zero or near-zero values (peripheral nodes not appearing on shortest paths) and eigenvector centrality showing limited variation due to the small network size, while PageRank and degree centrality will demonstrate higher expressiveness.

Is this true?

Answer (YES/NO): NO